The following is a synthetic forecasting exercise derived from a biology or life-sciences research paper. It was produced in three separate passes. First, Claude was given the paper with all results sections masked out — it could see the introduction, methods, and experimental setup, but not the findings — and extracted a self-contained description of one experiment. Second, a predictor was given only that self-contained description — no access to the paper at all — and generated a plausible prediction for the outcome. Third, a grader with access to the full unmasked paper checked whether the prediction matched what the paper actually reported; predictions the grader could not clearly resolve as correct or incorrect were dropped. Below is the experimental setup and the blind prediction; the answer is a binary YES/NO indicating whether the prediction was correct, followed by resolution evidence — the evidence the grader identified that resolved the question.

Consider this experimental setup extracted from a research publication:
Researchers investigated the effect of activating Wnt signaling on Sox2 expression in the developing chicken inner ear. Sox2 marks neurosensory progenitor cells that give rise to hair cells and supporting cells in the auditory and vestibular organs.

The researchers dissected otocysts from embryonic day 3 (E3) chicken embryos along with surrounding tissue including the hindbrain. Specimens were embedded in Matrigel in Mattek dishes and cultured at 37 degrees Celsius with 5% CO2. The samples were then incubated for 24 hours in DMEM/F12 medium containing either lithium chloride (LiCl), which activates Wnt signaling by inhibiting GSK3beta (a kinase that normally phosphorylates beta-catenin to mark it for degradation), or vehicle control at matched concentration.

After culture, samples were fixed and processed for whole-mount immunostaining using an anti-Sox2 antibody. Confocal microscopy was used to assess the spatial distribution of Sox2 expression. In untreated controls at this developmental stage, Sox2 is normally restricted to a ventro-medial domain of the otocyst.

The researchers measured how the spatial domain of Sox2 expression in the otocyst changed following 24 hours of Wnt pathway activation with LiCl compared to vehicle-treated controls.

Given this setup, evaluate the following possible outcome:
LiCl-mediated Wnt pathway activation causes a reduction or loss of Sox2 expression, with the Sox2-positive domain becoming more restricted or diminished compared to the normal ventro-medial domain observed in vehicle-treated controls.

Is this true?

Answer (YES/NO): NO